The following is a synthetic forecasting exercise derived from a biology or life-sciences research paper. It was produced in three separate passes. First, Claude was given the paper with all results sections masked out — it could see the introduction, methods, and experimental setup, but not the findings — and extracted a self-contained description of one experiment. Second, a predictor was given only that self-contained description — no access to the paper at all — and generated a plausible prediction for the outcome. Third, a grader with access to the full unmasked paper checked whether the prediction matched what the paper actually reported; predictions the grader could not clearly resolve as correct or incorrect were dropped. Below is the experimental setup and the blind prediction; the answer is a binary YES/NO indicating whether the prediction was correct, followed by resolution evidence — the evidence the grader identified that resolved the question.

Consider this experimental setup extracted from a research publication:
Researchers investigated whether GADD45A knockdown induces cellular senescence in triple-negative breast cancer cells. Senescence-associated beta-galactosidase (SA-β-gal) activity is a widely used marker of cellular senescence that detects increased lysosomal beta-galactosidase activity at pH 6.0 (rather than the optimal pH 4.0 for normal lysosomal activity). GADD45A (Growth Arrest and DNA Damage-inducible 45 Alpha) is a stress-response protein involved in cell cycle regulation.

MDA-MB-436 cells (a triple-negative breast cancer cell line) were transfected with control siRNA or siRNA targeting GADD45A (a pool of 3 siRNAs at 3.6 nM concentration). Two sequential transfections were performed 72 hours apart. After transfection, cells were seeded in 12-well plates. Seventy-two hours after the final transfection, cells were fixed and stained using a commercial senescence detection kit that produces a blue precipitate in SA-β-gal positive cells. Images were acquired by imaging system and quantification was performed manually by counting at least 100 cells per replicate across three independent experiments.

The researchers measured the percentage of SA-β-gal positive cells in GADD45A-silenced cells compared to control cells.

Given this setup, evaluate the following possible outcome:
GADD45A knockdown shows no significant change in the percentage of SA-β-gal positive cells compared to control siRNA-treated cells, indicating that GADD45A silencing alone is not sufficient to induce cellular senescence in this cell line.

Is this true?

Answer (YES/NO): NO